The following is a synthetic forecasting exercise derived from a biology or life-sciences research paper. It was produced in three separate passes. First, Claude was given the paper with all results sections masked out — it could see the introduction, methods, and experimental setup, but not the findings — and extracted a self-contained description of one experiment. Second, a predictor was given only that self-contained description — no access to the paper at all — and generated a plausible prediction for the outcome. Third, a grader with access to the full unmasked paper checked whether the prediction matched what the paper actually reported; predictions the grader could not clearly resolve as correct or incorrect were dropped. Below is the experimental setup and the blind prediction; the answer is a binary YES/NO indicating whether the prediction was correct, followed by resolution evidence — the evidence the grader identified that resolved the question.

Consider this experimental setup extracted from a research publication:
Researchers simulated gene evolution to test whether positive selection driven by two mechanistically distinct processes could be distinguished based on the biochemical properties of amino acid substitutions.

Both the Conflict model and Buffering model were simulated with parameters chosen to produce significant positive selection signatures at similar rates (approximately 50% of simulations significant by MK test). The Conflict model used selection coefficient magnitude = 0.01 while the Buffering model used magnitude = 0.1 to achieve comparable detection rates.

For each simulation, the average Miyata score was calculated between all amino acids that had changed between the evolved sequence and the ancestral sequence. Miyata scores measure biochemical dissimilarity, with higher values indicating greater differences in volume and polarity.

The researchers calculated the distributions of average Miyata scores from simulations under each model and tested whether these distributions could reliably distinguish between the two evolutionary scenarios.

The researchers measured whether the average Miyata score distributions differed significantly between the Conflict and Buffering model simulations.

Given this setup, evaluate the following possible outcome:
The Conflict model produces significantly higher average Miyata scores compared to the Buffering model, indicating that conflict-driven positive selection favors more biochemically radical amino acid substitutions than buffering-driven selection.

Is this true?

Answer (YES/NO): YES